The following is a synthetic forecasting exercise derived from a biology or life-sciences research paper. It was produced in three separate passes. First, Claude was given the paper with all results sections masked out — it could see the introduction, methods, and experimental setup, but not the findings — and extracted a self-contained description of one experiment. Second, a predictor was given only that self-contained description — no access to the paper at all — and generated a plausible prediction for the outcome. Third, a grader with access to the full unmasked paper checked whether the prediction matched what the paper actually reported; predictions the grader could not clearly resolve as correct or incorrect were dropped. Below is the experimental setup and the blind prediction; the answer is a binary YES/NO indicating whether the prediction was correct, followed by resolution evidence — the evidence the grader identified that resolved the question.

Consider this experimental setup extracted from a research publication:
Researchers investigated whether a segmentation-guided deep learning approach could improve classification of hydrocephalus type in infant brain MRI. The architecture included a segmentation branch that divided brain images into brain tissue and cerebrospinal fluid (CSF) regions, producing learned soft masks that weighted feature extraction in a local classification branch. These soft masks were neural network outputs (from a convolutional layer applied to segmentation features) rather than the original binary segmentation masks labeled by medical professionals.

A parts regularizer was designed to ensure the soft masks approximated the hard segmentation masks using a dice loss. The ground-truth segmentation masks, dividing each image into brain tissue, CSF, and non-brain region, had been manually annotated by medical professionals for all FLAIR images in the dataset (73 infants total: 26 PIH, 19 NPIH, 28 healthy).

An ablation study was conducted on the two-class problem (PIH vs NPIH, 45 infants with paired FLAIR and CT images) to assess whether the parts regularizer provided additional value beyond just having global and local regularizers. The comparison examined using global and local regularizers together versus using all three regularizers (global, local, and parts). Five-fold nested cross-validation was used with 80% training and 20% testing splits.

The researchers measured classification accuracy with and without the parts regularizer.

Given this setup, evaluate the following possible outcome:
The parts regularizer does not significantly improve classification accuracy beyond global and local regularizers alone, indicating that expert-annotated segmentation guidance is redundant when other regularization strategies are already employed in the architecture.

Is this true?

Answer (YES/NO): NO